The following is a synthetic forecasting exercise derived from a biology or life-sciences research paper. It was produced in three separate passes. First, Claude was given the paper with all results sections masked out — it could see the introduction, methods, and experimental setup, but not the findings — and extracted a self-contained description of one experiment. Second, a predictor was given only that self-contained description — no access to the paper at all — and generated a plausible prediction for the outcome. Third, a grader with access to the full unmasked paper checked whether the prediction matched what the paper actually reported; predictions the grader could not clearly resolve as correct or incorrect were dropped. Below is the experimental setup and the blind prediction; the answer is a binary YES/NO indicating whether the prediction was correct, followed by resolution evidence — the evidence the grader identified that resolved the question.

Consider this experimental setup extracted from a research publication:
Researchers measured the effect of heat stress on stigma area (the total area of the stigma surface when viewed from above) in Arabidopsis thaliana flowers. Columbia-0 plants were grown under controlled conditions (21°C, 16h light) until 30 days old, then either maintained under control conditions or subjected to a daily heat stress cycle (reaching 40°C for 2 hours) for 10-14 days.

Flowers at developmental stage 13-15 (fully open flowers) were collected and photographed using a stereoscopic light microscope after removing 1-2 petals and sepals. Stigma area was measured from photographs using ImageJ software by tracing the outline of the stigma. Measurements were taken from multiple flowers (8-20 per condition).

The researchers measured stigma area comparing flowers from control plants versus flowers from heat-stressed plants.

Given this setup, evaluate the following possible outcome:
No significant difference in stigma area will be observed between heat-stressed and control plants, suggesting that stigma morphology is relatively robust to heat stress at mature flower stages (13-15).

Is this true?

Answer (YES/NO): NO